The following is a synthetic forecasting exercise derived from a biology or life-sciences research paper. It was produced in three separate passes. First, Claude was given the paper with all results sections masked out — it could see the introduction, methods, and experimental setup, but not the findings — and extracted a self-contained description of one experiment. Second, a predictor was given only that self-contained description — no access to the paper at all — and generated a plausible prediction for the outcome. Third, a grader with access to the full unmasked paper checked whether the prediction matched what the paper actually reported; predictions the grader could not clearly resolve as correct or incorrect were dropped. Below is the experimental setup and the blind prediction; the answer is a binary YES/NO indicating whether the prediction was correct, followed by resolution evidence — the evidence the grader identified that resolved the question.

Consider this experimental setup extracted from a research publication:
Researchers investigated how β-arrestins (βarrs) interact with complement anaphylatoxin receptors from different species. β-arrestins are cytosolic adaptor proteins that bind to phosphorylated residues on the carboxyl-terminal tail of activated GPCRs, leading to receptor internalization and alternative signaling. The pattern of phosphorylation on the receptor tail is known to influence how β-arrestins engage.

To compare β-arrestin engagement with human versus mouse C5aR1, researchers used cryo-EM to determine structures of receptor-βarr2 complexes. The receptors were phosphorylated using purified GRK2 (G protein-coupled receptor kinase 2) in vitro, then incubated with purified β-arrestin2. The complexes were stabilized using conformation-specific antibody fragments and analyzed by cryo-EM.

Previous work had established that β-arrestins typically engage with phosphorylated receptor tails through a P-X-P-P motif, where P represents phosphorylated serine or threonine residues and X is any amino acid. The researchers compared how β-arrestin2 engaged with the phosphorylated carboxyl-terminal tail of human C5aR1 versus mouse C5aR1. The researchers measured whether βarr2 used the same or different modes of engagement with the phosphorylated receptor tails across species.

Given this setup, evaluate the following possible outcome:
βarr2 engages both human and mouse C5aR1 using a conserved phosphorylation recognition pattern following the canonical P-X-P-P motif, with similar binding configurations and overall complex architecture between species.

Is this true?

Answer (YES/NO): NO